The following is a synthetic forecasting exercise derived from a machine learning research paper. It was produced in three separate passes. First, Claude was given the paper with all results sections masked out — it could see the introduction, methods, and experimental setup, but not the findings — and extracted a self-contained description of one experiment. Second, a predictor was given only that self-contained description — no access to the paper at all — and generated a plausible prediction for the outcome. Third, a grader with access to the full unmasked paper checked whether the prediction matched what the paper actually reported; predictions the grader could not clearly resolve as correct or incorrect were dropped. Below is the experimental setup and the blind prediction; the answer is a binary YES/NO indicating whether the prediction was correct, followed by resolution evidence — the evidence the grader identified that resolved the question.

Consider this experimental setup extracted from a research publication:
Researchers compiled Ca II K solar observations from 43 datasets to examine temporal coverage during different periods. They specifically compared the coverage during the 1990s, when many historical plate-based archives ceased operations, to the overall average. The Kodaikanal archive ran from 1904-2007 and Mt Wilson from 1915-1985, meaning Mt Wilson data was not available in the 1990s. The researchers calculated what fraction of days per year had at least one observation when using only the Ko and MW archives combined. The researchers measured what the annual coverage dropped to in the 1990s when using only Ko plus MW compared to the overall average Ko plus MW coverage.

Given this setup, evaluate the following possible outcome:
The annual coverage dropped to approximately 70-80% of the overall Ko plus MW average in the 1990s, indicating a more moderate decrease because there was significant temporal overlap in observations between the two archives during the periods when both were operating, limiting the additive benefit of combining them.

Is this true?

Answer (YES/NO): NO